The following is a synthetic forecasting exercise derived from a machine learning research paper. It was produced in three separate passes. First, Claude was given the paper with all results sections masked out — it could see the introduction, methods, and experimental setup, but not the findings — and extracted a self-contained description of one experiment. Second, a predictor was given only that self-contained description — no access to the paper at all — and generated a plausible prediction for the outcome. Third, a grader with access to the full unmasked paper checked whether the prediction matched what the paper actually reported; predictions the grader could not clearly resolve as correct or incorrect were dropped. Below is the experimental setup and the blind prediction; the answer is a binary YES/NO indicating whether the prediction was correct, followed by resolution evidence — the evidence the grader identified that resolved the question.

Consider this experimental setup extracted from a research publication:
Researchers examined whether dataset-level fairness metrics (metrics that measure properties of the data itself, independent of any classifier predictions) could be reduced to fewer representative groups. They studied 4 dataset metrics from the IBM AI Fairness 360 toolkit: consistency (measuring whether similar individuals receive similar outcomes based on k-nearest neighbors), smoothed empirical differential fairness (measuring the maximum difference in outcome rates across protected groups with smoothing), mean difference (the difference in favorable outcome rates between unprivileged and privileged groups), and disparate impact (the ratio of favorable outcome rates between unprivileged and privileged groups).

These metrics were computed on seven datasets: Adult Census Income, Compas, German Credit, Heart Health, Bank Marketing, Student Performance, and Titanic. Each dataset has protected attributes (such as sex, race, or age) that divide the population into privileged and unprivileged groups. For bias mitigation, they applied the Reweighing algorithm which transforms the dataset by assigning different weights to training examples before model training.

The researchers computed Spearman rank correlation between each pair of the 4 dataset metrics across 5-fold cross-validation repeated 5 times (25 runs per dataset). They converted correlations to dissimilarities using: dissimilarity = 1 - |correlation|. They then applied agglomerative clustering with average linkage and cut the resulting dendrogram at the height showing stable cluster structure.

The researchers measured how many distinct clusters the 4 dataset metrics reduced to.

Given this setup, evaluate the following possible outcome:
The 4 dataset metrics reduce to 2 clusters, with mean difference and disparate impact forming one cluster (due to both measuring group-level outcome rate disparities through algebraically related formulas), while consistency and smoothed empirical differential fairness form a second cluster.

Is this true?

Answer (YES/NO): NO